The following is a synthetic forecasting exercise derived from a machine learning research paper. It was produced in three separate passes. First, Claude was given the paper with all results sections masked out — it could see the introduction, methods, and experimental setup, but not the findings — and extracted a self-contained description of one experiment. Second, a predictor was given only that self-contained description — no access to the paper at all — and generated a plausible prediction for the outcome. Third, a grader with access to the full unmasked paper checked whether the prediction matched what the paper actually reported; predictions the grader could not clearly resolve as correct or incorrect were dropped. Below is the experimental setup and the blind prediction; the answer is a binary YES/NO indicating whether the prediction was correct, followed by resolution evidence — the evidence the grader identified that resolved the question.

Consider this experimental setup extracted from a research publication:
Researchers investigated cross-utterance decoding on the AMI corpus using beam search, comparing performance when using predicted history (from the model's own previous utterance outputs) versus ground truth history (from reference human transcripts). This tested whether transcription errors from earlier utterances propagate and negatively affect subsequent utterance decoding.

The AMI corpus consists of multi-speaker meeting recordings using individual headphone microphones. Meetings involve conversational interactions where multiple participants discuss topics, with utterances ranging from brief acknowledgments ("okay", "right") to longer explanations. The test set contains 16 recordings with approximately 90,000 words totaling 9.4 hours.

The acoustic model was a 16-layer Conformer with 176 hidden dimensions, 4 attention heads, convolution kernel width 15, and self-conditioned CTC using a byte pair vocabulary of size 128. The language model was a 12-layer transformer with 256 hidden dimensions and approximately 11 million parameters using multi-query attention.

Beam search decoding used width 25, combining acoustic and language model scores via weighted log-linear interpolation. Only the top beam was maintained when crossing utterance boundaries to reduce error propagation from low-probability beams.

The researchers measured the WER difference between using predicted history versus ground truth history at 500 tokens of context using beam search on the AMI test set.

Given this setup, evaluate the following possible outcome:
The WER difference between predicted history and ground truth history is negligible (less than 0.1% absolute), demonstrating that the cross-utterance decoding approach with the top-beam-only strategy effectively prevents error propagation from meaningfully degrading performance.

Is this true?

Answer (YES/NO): NO